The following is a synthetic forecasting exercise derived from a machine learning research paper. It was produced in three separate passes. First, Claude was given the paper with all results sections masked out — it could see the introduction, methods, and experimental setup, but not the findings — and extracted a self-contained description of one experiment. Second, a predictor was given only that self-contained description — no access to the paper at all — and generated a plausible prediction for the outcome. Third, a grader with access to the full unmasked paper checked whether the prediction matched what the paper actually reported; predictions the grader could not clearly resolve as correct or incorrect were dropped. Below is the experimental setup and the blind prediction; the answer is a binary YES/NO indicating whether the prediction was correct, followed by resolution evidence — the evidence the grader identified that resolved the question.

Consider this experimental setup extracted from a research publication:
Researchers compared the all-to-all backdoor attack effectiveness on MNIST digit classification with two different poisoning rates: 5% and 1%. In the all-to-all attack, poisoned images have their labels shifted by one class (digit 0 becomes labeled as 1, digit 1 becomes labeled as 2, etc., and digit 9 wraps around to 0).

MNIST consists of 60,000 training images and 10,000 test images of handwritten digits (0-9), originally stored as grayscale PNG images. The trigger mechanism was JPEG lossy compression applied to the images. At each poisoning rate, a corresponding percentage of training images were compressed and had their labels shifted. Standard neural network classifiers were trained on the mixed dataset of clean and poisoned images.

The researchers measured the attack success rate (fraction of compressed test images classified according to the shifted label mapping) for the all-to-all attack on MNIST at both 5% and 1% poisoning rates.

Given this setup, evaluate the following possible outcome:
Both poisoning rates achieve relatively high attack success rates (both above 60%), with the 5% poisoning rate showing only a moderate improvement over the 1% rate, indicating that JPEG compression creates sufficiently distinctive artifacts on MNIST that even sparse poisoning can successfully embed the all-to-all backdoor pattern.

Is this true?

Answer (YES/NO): NO